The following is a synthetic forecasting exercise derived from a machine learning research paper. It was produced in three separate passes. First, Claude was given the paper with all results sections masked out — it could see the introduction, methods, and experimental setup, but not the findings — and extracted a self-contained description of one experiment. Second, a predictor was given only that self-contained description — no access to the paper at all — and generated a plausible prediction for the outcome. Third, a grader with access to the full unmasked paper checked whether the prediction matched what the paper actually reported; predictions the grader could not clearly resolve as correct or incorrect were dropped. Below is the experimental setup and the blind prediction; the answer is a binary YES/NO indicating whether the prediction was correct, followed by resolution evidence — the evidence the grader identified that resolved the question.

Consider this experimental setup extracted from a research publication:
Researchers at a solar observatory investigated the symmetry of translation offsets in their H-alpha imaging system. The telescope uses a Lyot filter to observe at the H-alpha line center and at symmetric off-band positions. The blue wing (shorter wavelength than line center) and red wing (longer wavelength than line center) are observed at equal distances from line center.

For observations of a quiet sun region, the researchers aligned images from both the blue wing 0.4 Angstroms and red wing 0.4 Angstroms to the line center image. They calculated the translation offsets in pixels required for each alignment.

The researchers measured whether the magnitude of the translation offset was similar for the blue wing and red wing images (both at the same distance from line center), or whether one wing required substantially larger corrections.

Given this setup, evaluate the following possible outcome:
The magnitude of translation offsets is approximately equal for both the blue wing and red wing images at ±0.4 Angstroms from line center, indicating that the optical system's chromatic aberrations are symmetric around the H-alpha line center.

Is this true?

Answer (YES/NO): YES